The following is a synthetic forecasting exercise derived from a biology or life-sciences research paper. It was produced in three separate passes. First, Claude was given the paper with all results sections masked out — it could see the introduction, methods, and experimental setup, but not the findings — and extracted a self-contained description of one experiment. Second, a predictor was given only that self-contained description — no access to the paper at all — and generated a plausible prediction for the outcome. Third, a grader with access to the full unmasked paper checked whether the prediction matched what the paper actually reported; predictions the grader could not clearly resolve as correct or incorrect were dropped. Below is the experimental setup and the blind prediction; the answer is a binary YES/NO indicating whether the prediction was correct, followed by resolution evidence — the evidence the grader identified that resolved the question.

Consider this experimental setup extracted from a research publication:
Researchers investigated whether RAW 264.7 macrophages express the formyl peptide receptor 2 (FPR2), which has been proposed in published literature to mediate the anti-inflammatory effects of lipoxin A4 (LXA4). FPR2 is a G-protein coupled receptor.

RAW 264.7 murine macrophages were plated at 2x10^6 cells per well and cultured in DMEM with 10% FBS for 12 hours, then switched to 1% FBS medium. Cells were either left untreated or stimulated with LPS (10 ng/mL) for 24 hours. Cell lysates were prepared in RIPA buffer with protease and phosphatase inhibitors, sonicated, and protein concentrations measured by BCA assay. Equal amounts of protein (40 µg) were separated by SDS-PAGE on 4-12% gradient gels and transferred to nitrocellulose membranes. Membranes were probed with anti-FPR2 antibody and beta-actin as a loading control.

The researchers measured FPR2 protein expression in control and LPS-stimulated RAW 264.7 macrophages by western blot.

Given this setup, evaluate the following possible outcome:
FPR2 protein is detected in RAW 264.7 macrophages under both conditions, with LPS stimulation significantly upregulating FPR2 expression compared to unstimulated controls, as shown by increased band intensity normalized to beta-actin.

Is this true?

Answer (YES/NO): NO